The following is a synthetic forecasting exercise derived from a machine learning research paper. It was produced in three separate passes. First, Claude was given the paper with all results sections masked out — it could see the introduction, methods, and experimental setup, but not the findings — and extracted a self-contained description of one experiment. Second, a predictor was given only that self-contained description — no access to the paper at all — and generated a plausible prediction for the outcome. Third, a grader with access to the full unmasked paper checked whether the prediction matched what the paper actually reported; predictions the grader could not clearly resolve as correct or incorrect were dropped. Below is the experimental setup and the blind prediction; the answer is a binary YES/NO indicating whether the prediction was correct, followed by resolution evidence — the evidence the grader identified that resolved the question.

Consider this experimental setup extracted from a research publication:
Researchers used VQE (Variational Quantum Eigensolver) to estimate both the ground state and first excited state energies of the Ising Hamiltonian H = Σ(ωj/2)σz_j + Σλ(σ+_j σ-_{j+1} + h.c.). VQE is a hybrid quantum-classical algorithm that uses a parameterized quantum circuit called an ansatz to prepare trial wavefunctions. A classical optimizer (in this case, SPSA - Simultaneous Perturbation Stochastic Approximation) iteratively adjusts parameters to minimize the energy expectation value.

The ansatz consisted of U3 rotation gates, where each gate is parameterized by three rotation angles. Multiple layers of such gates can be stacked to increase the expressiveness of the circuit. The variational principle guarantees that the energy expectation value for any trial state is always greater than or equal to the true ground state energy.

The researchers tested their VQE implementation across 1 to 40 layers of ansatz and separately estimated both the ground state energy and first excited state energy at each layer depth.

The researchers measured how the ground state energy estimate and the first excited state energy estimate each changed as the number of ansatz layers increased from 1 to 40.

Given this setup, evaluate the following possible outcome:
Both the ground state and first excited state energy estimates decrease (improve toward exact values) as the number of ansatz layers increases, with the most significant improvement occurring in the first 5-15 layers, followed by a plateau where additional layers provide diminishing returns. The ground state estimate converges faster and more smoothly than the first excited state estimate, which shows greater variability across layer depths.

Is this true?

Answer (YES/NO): NO